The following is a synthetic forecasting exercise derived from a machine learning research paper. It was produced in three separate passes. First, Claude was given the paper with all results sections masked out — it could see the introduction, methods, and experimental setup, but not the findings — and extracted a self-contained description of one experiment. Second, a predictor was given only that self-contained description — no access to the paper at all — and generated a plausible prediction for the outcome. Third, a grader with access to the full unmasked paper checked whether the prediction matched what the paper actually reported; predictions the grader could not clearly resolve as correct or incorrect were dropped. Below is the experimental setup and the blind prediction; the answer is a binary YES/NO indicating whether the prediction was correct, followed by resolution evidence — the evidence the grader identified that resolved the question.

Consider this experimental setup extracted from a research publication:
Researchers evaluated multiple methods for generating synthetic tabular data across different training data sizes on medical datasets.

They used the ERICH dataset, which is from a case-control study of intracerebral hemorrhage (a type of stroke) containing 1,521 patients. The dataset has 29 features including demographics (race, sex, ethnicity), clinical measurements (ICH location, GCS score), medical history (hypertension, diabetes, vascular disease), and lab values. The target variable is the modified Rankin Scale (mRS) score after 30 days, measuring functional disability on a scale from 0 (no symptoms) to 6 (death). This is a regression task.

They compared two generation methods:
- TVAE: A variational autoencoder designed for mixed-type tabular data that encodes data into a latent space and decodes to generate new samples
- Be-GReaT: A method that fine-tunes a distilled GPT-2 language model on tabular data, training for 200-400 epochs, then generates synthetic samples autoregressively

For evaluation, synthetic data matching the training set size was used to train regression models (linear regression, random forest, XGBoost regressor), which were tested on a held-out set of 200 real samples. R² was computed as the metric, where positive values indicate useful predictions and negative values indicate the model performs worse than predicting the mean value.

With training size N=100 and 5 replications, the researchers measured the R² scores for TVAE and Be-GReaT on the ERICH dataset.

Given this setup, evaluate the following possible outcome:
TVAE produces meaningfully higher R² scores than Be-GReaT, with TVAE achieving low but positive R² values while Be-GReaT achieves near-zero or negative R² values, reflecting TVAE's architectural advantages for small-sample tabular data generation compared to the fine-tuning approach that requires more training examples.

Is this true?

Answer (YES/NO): NO